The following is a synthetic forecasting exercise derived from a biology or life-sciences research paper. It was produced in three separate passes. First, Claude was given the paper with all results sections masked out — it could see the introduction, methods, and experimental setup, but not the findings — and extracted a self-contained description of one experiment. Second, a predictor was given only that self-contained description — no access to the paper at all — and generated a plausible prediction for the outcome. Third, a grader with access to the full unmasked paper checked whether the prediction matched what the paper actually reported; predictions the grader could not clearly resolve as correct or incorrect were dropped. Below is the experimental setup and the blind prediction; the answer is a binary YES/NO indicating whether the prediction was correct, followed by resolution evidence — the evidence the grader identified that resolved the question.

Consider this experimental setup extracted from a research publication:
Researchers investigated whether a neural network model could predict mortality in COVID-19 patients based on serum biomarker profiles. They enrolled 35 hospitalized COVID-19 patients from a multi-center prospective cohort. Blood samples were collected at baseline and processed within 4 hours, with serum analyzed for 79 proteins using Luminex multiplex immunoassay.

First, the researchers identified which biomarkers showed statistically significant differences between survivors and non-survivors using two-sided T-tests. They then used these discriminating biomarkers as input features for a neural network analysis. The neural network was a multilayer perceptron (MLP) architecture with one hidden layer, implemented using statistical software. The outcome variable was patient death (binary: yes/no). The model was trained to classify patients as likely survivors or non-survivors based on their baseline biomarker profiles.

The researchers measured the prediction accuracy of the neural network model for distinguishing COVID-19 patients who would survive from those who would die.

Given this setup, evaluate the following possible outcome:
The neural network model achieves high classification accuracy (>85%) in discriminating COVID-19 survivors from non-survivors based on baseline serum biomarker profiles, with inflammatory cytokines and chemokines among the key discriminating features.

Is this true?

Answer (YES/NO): YES